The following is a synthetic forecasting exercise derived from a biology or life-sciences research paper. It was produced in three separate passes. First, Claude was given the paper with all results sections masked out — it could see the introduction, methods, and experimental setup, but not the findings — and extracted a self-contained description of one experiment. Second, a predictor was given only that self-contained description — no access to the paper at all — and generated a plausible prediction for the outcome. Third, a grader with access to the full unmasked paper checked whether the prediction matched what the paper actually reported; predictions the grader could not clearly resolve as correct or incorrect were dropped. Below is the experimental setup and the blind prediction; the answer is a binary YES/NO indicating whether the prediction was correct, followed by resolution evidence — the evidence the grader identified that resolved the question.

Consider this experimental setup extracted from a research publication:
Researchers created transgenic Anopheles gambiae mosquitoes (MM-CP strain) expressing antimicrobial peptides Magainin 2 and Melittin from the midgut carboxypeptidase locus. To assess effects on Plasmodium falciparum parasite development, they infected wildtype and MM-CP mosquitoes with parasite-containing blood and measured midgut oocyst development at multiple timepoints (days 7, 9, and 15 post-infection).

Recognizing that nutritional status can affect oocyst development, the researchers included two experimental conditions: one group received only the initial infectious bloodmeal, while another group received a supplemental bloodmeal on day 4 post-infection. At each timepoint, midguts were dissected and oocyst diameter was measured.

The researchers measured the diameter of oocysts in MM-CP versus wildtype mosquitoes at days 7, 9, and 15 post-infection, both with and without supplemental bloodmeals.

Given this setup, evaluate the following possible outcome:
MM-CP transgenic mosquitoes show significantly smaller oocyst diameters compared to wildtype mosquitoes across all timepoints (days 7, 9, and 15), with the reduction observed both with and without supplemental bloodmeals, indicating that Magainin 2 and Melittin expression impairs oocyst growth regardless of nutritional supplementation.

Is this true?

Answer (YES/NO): YES